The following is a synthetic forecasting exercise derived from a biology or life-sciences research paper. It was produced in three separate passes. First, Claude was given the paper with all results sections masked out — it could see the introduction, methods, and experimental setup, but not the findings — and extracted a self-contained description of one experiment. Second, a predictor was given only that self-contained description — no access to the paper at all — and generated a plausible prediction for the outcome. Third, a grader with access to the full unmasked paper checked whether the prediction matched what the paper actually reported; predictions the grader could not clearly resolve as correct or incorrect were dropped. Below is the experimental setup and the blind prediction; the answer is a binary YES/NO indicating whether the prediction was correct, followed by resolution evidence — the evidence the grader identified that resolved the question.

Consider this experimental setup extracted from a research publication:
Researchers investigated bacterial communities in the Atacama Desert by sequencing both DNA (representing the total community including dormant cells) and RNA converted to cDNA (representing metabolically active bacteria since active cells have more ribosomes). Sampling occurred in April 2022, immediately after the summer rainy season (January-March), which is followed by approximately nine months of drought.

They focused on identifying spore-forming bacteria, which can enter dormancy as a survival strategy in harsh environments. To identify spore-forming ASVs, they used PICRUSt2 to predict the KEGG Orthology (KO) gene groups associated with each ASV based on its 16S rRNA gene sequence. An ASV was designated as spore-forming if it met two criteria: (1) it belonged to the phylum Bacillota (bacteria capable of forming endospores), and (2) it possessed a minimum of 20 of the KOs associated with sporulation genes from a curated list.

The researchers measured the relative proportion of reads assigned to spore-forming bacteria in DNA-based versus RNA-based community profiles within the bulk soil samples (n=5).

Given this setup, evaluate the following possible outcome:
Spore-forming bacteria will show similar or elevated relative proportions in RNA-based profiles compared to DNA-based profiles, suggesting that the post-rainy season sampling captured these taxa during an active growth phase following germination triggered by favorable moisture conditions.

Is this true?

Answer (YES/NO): NO